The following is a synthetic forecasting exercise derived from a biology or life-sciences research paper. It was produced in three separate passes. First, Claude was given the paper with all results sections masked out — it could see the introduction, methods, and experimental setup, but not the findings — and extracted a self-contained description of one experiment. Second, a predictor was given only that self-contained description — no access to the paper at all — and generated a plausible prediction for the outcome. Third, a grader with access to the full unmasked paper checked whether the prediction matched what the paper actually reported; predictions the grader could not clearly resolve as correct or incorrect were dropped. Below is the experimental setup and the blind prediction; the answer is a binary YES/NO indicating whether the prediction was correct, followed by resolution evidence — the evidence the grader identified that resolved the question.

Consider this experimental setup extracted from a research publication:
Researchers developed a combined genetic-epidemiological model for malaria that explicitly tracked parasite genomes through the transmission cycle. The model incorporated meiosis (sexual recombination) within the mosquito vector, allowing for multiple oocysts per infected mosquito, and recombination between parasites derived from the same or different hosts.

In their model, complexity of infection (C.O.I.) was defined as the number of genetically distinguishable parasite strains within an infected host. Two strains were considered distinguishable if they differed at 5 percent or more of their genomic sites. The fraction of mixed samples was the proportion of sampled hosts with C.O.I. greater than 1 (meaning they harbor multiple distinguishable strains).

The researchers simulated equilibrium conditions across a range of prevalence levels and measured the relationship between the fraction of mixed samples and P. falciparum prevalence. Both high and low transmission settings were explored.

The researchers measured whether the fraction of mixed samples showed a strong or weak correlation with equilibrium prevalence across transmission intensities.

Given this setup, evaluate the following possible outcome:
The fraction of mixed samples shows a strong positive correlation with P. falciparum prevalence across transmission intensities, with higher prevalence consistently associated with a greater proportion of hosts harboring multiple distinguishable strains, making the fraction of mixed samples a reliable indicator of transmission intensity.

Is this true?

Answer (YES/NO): YES